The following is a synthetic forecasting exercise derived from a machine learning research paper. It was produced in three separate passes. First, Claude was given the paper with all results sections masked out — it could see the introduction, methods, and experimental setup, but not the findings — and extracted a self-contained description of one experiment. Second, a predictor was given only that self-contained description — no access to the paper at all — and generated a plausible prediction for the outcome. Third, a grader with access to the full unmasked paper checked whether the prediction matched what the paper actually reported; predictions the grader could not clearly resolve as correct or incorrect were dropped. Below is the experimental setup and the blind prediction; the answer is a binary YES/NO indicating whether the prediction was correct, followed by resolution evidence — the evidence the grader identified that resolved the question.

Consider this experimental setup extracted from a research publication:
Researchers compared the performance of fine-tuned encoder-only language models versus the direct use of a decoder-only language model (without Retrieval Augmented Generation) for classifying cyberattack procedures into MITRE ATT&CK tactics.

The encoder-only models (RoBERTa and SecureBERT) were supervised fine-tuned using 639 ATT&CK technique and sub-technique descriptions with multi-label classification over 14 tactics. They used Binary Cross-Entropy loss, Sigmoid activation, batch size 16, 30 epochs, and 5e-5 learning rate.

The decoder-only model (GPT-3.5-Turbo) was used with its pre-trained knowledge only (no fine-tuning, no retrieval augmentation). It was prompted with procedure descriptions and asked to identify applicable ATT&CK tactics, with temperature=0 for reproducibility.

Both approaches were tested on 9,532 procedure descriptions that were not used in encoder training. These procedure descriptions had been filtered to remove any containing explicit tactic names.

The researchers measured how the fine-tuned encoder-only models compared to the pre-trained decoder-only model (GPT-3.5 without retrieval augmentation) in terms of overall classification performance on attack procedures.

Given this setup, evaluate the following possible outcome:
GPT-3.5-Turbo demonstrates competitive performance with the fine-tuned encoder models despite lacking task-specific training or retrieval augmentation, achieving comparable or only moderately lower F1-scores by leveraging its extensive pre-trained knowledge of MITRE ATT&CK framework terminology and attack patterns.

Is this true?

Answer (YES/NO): NO